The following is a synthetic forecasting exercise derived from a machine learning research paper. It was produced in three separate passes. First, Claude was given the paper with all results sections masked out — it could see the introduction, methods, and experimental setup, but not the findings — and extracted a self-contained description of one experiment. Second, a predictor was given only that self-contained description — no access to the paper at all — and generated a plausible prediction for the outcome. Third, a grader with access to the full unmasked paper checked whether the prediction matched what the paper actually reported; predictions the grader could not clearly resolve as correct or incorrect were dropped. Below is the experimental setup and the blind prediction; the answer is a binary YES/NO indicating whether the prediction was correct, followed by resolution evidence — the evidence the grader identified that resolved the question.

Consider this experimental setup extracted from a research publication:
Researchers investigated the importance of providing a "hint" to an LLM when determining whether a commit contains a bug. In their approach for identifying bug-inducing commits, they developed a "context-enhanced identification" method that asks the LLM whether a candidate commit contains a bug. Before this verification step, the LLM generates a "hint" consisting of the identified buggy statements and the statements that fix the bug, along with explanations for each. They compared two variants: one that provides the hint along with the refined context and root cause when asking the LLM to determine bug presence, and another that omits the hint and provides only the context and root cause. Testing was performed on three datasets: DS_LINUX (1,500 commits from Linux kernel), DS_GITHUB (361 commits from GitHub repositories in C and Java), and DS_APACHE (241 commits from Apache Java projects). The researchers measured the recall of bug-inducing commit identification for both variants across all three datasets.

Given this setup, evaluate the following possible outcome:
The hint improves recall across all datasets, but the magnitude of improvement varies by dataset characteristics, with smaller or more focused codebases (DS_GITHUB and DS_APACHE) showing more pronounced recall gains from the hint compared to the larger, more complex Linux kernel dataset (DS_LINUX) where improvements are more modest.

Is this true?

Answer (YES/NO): YES